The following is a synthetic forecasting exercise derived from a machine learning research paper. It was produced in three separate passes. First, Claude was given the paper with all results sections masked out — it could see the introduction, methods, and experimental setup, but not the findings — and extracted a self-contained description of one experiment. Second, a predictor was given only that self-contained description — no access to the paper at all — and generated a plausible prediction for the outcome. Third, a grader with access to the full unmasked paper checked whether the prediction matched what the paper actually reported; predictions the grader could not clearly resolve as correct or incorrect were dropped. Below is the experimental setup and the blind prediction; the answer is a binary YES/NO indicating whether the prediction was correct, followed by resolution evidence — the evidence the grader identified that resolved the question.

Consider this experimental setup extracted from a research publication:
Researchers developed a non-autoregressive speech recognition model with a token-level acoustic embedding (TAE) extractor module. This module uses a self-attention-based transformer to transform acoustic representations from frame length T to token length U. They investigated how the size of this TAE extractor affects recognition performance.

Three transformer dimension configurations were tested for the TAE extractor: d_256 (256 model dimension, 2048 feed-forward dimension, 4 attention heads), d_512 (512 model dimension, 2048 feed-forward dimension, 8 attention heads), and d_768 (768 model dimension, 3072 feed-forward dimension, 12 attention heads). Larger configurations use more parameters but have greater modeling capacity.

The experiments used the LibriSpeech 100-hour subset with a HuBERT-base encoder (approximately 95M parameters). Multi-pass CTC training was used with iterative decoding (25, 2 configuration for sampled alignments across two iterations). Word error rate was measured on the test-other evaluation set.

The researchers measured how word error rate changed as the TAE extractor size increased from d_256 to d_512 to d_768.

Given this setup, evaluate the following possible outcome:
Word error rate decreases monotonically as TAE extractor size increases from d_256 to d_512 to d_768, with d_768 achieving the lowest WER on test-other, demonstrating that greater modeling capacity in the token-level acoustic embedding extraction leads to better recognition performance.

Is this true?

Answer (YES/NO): NO